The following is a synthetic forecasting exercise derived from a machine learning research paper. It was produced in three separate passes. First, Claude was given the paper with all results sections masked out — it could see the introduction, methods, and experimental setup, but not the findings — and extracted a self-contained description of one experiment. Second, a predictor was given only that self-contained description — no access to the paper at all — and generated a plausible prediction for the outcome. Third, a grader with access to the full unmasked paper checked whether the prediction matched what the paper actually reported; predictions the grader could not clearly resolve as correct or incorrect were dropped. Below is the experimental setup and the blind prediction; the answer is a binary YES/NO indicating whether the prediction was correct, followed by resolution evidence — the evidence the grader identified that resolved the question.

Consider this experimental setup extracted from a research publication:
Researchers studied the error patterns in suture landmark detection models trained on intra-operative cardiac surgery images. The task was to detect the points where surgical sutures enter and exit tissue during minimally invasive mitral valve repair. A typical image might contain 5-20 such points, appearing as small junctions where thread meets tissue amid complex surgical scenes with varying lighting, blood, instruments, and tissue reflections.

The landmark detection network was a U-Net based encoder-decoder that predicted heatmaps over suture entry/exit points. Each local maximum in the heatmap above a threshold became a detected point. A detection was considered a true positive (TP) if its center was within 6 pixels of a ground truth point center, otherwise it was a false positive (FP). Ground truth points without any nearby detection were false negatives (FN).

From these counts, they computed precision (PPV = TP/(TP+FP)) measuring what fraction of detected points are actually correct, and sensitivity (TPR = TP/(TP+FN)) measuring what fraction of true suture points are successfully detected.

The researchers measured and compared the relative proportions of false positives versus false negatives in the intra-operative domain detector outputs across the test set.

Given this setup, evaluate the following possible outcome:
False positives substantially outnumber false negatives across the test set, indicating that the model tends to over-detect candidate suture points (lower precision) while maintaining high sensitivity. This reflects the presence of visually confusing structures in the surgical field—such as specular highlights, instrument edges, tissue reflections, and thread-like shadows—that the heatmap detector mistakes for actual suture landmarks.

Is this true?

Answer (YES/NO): NO